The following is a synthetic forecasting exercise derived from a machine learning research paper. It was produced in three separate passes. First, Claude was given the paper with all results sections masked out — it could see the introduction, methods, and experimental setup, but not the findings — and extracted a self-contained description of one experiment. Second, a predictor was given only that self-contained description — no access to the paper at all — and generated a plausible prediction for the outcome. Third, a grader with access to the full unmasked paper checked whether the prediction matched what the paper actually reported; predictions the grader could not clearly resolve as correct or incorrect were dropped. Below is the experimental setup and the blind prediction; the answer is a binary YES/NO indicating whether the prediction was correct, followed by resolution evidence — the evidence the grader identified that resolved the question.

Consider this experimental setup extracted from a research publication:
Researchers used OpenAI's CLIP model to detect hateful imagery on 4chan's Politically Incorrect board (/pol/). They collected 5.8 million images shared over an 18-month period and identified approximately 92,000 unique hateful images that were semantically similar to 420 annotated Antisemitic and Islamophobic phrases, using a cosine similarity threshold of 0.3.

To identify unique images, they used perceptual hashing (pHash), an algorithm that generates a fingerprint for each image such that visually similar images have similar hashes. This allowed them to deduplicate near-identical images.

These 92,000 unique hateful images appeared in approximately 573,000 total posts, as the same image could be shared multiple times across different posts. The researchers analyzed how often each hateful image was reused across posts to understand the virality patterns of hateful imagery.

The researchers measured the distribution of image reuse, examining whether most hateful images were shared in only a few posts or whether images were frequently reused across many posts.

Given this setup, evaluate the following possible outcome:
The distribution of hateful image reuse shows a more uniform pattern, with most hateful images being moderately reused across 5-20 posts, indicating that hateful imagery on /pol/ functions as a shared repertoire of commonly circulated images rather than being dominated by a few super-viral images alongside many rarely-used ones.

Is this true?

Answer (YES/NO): NO